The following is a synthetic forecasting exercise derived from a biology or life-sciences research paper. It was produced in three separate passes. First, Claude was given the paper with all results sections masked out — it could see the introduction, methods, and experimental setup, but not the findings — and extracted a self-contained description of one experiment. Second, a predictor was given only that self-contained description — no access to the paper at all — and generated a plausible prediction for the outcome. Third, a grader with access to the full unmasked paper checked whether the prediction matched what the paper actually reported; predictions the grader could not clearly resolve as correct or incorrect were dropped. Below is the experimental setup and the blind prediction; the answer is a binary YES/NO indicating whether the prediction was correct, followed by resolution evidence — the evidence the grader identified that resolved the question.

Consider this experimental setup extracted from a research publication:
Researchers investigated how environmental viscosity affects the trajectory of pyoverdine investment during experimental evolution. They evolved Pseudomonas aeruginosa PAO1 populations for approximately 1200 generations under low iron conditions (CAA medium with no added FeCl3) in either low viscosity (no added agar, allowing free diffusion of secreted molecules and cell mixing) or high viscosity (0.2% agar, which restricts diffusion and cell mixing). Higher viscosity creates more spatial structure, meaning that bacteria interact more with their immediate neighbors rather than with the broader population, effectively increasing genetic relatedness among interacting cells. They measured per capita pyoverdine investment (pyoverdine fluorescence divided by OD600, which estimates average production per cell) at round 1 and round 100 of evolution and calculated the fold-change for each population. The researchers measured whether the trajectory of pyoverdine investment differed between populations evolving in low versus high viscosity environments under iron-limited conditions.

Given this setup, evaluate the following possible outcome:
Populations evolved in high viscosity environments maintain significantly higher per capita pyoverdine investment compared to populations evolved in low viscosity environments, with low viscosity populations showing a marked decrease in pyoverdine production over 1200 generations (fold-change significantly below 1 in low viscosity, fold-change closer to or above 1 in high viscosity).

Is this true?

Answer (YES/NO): YES